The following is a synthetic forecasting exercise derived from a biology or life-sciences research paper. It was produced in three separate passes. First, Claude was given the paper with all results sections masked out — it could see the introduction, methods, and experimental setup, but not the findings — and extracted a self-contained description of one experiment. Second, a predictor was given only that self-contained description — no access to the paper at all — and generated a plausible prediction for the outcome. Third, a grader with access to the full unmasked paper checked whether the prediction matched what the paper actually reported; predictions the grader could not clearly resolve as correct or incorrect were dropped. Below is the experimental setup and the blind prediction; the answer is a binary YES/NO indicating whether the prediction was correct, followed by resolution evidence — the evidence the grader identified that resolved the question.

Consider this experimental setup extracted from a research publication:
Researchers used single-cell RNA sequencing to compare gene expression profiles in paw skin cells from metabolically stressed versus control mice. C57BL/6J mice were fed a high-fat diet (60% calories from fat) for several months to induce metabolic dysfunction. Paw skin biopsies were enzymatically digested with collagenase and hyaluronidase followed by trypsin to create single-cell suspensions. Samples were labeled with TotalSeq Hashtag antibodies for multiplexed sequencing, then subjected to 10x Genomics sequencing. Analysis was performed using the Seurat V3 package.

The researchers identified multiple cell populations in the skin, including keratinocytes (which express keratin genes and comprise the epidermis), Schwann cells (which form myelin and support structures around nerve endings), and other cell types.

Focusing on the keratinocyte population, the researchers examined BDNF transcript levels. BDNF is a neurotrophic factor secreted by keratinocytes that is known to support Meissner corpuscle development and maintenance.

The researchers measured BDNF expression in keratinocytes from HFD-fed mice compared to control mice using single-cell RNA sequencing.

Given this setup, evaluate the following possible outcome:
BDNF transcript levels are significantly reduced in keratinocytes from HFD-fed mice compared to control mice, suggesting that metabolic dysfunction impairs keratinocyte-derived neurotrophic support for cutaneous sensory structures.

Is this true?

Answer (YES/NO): YES